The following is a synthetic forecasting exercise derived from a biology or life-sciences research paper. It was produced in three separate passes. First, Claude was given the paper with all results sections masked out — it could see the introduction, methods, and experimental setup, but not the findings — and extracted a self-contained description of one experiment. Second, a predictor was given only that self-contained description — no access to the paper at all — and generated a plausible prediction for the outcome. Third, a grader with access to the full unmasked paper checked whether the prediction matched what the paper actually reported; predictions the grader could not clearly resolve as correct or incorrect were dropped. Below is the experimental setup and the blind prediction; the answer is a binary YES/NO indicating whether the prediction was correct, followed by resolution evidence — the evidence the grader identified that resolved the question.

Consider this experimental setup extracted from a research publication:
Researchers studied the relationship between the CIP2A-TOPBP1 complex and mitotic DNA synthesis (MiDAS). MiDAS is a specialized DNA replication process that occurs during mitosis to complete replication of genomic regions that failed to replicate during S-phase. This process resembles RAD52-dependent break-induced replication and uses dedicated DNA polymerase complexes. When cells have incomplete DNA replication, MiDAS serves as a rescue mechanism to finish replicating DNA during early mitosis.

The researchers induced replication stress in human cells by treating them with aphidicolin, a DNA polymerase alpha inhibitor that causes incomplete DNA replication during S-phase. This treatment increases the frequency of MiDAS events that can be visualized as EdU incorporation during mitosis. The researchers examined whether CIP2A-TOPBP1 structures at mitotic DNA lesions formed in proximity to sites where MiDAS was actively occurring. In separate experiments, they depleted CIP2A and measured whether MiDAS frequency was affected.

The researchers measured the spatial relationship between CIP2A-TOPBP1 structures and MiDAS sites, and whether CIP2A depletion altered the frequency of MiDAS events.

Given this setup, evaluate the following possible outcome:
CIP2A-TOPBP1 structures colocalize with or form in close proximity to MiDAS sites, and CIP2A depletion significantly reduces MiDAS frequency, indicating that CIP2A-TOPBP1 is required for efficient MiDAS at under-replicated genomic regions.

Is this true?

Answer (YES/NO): NO